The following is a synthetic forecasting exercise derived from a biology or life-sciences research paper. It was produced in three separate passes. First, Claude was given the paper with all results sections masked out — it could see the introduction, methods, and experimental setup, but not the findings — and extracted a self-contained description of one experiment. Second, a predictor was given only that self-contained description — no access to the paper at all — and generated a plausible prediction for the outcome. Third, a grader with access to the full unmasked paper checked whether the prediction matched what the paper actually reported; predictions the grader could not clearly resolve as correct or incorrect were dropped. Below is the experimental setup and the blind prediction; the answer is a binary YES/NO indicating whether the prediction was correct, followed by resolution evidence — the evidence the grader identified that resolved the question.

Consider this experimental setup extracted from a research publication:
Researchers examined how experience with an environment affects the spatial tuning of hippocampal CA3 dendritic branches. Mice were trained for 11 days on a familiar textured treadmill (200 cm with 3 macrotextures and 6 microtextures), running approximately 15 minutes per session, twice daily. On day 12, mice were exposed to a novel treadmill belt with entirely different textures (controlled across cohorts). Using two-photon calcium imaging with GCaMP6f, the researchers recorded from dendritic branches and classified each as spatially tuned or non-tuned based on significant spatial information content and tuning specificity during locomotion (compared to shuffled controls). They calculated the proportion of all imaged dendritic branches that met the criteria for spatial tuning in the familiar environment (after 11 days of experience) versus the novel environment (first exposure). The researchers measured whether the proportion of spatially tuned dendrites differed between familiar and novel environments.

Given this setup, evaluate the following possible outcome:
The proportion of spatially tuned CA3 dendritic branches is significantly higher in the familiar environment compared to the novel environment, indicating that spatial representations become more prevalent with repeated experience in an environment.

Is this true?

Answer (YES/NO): YES